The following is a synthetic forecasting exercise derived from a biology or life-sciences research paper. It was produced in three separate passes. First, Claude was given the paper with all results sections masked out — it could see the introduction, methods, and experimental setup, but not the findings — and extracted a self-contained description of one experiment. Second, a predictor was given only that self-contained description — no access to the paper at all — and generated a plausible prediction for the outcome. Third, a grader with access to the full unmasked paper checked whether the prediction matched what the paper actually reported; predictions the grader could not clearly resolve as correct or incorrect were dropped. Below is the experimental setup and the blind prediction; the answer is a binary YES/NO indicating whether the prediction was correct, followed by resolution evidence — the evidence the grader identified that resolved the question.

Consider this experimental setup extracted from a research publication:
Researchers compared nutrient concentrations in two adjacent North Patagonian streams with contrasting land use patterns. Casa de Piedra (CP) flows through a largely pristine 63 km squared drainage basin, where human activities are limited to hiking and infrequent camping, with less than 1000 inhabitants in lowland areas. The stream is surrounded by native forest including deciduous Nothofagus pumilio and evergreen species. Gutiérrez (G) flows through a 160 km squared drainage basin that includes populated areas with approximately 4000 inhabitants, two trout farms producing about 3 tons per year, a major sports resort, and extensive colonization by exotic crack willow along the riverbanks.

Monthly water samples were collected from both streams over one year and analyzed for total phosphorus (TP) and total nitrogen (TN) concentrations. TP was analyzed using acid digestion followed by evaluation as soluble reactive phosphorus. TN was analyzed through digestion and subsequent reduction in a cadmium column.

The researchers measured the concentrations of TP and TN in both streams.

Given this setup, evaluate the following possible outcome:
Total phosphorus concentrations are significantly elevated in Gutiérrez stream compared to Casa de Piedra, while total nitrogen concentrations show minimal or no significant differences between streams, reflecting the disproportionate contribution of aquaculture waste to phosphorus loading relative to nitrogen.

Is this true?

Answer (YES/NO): NO